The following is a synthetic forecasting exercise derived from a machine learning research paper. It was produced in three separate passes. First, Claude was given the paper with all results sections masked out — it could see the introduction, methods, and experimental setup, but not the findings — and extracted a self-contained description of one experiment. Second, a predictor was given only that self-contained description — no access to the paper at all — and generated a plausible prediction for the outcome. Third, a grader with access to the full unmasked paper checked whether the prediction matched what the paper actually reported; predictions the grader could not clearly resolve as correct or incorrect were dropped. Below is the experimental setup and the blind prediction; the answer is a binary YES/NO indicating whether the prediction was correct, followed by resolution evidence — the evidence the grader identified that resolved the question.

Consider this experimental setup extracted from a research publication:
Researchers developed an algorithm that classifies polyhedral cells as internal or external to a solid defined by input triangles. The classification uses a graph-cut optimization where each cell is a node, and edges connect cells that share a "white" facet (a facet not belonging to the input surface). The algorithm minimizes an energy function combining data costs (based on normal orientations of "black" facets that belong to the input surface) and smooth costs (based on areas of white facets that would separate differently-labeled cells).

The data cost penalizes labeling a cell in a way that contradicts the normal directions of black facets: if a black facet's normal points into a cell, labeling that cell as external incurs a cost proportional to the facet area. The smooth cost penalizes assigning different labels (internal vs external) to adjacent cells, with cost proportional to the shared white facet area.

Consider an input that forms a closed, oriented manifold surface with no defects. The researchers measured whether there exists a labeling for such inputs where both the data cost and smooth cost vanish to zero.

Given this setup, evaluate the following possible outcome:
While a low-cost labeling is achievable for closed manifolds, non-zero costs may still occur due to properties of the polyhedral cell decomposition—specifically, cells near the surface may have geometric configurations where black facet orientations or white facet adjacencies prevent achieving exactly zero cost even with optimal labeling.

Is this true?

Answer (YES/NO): NO